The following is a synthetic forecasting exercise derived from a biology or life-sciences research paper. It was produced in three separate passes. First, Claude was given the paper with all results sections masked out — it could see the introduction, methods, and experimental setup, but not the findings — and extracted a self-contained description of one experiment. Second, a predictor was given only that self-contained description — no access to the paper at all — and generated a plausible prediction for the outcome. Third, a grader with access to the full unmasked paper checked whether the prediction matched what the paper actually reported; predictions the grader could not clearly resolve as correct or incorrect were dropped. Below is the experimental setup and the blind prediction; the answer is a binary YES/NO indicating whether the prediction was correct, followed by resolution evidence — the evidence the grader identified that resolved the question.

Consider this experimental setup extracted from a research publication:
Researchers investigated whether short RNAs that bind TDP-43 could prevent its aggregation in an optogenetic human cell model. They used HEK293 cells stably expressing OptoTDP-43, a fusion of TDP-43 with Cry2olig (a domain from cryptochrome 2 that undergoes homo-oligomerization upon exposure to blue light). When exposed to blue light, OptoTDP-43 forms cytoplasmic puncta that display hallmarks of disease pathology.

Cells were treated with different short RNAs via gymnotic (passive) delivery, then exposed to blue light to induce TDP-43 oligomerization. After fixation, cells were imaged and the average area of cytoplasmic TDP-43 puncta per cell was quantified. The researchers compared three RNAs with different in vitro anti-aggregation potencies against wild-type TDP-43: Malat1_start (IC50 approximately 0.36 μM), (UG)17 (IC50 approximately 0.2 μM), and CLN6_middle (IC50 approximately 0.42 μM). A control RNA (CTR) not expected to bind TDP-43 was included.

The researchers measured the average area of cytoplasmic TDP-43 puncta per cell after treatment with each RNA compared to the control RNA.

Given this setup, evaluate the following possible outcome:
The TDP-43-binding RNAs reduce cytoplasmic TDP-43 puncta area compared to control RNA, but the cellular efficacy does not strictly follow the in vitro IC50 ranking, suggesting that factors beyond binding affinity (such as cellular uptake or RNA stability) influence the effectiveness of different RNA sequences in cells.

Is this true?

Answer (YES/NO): NO